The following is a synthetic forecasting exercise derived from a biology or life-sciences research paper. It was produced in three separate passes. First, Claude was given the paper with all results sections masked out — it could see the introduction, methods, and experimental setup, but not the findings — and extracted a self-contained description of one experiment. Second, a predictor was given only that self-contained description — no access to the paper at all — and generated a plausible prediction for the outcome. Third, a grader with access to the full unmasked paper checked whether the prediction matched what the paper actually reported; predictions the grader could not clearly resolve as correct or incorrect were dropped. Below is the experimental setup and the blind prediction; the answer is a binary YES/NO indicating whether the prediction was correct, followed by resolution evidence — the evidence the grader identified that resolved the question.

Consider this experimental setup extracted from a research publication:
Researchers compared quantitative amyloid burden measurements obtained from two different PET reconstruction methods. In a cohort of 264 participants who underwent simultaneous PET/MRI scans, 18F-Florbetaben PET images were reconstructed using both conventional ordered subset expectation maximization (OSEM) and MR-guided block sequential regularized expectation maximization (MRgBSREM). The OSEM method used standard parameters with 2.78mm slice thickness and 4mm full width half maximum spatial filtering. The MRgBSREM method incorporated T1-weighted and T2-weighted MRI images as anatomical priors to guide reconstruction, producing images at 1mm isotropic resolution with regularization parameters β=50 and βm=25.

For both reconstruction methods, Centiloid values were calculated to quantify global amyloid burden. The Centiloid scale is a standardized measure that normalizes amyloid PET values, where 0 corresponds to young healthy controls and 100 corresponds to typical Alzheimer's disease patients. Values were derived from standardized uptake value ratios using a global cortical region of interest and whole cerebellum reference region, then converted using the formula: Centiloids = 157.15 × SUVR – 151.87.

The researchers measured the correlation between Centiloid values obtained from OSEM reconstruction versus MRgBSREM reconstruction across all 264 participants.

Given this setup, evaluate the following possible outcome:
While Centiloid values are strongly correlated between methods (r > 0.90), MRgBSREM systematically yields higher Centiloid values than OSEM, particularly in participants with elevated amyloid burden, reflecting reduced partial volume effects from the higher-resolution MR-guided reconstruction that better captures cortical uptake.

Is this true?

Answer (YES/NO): NO